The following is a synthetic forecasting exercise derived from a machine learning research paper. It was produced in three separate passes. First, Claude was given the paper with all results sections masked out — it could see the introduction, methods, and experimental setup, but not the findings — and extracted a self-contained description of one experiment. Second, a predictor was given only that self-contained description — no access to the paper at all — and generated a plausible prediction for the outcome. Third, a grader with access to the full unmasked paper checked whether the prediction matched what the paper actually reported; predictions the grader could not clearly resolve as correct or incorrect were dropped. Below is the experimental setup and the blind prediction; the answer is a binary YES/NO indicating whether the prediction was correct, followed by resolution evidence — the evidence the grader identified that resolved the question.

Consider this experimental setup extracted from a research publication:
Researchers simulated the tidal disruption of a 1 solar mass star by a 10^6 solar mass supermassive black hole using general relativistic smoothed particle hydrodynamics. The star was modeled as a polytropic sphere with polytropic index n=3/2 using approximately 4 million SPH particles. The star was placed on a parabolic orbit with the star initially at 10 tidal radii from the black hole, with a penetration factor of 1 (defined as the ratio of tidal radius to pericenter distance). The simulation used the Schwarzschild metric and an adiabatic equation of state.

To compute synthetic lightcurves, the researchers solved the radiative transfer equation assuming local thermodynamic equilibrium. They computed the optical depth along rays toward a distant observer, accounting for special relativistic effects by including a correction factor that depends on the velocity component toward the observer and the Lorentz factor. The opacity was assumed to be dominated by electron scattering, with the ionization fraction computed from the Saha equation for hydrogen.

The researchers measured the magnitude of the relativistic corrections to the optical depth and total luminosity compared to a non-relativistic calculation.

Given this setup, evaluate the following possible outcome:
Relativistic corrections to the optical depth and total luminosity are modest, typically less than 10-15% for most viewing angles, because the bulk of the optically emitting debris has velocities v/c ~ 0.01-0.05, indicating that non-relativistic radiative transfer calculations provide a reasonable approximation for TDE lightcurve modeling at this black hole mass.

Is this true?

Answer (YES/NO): NO